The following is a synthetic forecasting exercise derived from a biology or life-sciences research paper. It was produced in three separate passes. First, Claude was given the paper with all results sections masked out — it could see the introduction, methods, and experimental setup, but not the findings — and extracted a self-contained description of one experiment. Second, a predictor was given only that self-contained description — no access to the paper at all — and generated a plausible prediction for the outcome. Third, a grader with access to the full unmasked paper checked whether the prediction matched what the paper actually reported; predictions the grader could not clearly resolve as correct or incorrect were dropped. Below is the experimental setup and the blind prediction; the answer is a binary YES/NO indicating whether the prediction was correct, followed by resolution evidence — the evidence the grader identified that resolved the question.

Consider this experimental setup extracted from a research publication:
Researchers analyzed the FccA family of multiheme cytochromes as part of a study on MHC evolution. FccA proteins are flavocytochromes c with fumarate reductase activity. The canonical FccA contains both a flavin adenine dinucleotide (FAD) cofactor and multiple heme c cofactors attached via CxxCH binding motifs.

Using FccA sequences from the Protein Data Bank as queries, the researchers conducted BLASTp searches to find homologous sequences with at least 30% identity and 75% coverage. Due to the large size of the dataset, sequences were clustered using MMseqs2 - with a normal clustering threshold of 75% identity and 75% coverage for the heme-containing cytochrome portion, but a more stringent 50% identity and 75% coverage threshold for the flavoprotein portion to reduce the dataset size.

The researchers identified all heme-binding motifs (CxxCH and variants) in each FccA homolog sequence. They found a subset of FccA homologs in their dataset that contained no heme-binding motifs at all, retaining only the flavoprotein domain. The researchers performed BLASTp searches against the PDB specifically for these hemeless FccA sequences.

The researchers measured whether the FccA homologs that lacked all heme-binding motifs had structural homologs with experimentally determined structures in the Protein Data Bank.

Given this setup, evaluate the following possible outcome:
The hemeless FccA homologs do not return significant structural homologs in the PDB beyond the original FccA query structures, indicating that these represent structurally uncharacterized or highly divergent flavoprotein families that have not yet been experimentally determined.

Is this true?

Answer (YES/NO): NO